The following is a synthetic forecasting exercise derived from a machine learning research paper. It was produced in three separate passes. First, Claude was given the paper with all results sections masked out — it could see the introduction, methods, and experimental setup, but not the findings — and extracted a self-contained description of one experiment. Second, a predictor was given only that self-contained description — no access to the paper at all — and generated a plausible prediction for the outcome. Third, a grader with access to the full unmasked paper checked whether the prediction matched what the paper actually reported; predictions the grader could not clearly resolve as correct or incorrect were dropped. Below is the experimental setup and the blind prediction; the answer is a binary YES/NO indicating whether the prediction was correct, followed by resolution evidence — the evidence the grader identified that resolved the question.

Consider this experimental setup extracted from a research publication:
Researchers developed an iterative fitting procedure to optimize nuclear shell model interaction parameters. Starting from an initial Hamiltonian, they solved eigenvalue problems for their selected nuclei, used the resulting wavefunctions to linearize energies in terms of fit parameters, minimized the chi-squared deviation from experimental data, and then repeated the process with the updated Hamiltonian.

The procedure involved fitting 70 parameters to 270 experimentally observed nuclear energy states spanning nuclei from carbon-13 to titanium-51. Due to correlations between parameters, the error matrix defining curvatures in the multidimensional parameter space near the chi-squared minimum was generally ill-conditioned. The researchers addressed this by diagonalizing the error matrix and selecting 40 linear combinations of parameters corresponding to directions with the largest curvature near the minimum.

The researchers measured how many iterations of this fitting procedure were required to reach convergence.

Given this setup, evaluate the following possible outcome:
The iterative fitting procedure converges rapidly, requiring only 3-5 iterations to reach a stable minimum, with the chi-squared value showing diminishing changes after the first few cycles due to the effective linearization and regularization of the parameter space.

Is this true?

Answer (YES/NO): NO